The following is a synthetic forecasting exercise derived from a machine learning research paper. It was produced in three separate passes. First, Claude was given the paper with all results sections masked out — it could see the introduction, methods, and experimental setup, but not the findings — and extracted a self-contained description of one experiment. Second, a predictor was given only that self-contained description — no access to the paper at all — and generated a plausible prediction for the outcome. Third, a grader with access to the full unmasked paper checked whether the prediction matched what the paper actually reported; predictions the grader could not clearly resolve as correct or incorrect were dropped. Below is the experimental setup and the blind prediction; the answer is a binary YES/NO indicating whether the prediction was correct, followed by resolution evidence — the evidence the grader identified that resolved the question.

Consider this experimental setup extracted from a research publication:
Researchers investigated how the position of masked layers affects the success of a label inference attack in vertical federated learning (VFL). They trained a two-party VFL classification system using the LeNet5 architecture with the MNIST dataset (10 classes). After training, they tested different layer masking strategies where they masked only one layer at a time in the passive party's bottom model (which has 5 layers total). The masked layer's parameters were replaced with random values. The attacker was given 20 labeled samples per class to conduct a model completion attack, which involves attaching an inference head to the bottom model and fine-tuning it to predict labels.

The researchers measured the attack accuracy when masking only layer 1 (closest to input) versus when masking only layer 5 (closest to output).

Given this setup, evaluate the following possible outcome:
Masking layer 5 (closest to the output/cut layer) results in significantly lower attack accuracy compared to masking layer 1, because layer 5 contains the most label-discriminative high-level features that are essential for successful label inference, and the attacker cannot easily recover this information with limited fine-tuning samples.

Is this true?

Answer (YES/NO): NO